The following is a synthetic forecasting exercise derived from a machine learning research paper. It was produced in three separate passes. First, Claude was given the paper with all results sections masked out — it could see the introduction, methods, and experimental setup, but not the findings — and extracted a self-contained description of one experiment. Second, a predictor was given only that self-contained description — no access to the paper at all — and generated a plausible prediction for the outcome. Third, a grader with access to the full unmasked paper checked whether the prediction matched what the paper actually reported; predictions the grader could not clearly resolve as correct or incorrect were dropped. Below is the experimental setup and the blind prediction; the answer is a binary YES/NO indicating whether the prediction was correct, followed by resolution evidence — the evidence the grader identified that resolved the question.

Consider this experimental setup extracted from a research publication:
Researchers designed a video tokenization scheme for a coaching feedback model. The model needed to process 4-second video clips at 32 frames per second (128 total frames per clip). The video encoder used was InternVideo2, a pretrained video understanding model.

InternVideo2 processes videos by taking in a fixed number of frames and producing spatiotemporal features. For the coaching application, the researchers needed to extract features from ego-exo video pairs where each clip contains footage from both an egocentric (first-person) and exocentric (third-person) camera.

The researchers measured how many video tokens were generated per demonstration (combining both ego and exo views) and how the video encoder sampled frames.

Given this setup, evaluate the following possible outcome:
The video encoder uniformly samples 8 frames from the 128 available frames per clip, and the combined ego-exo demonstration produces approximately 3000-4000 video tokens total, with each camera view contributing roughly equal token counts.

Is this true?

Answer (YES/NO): NO